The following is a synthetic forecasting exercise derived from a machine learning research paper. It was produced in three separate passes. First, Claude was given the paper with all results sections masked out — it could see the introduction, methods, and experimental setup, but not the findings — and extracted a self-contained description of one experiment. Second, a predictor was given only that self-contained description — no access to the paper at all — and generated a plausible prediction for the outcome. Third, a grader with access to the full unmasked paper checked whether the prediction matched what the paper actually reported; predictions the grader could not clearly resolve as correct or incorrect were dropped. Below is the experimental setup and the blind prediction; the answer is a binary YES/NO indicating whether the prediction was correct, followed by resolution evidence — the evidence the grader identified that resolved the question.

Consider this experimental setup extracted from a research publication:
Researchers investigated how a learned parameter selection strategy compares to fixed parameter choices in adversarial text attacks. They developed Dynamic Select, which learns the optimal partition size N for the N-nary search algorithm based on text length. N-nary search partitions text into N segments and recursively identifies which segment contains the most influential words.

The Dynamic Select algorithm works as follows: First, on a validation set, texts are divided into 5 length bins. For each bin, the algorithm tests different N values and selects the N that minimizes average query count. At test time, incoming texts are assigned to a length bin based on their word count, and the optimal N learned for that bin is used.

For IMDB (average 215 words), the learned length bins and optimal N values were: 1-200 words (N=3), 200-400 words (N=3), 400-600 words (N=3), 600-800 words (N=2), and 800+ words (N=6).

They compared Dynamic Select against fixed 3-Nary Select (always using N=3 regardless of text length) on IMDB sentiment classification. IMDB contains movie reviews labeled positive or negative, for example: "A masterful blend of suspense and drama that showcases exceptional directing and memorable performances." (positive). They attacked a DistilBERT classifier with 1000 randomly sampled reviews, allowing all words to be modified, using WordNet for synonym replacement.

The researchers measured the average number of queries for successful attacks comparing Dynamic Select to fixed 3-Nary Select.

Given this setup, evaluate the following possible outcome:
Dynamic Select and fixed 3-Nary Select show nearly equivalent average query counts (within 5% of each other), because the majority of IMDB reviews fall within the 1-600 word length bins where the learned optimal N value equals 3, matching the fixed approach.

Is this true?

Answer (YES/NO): YES